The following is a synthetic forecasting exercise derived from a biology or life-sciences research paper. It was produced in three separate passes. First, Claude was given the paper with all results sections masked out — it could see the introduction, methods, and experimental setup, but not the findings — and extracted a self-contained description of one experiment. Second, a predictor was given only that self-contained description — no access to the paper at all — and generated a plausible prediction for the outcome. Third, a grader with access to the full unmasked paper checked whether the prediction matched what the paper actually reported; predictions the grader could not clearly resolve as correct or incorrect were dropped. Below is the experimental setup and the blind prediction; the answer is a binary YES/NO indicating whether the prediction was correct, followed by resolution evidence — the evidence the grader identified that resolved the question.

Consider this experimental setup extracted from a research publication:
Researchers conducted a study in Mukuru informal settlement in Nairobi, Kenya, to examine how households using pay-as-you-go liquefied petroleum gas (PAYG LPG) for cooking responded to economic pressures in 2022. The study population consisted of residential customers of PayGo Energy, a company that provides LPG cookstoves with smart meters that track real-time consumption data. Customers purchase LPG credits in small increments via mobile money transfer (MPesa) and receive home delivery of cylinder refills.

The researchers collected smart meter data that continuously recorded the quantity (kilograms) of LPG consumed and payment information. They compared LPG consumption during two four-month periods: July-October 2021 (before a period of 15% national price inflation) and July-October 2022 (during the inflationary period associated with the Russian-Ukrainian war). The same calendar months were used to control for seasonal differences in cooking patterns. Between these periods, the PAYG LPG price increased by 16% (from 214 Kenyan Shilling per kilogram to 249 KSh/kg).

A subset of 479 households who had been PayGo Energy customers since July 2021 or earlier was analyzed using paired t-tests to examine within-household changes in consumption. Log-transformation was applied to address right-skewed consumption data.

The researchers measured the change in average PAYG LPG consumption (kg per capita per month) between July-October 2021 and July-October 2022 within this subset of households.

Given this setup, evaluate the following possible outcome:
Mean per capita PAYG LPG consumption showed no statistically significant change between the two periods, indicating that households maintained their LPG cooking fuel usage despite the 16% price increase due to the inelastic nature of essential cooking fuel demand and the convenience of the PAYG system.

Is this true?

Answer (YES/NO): NO